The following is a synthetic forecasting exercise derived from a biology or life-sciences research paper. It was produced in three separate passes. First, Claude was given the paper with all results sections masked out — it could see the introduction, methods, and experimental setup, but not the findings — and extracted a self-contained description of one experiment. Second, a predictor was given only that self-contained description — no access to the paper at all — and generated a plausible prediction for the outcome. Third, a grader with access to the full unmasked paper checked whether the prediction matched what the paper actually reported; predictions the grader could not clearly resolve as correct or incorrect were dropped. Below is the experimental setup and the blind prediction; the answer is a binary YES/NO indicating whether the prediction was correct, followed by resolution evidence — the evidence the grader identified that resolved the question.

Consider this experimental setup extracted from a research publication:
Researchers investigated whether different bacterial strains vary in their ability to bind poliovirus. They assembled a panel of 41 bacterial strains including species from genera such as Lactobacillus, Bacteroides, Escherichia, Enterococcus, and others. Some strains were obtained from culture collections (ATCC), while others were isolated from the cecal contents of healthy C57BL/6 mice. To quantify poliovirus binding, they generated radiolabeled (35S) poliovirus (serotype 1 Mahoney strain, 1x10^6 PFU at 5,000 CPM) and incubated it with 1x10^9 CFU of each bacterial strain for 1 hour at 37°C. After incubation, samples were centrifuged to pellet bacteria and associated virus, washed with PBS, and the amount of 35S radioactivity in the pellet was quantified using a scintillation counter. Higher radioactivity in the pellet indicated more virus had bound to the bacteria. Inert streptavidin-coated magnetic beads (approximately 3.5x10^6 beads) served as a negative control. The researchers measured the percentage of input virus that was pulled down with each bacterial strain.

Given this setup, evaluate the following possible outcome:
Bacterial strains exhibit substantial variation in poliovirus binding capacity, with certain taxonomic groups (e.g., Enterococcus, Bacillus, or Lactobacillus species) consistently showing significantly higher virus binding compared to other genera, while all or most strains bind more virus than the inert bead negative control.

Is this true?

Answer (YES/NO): NO